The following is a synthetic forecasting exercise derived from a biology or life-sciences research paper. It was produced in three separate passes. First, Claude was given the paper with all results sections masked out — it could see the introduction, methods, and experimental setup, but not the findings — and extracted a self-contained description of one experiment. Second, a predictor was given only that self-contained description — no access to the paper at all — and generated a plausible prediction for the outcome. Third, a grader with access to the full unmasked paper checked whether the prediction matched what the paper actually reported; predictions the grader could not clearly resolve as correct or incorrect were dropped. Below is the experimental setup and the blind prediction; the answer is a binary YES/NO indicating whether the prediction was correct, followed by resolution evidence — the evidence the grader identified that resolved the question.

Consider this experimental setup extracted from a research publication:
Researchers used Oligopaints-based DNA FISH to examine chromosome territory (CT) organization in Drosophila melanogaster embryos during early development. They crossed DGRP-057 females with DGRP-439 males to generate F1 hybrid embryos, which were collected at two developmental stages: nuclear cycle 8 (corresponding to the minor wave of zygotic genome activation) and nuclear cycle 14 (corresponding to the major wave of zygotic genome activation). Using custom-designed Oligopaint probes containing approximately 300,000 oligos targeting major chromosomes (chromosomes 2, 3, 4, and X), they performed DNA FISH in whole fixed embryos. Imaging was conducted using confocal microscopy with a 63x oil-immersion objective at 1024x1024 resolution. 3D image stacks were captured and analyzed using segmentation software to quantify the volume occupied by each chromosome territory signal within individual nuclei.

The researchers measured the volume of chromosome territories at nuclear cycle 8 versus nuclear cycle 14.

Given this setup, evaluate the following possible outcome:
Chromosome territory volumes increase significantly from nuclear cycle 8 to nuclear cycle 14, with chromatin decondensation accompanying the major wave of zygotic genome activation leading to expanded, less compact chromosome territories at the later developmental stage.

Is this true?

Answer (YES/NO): YES